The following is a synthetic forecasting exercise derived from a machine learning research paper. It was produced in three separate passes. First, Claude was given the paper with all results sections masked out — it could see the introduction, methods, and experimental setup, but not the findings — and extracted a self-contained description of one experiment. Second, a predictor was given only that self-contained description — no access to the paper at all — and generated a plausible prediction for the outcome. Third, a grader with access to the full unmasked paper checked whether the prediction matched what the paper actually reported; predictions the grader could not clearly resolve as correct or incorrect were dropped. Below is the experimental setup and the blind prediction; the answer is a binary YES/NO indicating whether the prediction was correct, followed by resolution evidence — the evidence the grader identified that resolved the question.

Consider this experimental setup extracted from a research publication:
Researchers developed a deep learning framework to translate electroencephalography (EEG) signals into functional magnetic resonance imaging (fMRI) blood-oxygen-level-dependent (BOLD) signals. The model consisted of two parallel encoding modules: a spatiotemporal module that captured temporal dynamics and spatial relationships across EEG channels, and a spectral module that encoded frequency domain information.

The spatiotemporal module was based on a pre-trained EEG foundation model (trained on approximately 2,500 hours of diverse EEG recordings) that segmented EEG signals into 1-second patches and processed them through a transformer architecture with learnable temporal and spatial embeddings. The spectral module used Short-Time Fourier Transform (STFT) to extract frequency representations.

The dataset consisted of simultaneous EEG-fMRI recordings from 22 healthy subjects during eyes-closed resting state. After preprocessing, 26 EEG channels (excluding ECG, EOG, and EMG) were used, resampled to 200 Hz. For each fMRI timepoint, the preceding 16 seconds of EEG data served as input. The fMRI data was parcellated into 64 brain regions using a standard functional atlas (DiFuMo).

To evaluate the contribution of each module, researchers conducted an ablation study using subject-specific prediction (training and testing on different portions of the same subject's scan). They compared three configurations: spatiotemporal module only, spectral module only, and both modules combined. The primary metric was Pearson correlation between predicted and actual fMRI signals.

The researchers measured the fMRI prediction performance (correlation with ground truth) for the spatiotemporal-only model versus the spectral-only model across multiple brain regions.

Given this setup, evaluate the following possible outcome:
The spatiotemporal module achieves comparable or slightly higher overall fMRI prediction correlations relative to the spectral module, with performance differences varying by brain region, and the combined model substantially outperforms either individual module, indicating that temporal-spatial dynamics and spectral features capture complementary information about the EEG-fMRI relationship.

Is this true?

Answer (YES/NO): NO